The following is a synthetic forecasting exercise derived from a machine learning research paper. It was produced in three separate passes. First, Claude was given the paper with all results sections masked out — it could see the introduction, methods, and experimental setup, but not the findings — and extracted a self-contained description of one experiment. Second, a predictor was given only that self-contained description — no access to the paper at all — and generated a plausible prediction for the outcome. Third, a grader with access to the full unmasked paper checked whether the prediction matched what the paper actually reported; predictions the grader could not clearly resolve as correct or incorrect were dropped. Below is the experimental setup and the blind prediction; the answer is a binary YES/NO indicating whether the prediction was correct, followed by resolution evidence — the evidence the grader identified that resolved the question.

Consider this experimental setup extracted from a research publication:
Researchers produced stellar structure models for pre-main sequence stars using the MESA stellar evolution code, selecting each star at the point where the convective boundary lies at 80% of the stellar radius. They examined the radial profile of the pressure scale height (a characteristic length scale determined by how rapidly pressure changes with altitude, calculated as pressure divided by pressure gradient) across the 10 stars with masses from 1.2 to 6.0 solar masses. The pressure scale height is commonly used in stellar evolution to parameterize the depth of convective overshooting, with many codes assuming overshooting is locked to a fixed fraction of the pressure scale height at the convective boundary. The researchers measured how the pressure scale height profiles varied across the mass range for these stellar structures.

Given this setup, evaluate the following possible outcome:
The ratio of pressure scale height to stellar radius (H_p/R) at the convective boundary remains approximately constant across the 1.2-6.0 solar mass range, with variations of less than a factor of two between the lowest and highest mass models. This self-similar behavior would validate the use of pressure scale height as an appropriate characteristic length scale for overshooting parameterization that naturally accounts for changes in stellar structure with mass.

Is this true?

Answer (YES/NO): NO